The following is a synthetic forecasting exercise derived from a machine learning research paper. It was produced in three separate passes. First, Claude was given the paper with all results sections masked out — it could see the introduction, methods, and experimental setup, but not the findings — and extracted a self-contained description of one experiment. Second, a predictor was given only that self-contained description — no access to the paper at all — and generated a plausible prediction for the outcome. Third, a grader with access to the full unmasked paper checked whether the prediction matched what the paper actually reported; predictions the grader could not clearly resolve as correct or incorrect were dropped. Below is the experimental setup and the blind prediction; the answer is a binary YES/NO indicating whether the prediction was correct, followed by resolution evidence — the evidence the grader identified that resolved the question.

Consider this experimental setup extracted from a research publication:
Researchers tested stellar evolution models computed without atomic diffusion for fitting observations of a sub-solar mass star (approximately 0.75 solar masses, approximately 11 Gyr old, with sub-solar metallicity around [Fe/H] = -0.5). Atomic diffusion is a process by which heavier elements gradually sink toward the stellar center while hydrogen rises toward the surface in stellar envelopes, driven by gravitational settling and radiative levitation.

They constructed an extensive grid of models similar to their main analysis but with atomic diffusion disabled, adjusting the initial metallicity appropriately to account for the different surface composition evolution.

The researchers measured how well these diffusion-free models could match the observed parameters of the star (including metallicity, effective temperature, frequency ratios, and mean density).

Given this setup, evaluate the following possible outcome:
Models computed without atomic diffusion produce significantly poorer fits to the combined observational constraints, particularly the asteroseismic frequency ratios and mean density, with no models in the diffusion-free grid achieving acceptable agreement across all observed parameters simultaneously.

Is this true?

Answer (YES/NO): NO